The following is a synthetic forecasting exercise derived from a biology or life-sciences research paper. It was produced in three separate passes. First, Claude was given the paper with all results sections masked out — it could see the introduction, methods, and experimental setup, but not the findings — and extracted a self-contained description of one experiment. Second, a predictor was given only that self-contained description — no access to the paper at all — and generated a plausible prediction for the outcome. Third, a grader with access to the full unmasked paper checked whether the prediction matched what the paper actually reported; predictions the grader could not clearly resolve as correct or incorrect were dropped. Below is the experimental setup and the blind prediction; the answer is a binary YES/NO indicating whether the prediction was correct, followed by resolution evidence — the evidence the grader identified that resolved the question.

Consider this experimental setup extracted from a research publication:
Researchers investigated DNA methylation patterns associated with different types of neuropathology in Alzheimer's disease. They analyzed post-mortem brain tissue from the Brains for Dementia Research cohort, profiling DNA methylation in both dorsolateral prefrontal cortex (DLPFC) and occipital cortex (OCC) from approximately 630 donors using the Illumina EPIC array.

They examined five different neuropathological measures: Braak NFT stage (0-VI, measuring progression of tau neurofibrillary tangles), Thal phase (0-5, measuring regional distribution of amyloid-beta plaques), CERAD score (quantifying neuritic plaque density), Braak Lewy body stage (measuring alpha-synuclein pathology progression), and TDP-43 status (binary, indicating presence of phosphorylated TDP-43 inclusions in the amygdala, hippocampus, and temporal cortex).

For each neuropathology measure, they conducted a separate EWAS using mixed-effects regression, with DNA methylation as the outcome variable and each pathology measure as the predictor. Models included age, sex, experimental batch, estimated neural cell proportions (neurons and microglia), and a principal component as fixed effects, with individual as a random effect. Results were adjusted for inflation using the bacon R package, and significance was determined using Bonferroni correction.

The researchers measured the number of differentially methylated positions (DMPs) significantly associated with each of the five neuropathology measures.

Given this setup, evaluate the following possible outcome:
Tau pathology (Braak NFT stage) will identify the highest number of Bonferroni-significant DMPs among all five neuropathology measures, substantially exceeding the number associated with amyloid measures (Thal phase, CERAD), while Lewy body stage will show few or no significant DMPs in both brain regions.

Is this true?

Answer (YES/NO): YES